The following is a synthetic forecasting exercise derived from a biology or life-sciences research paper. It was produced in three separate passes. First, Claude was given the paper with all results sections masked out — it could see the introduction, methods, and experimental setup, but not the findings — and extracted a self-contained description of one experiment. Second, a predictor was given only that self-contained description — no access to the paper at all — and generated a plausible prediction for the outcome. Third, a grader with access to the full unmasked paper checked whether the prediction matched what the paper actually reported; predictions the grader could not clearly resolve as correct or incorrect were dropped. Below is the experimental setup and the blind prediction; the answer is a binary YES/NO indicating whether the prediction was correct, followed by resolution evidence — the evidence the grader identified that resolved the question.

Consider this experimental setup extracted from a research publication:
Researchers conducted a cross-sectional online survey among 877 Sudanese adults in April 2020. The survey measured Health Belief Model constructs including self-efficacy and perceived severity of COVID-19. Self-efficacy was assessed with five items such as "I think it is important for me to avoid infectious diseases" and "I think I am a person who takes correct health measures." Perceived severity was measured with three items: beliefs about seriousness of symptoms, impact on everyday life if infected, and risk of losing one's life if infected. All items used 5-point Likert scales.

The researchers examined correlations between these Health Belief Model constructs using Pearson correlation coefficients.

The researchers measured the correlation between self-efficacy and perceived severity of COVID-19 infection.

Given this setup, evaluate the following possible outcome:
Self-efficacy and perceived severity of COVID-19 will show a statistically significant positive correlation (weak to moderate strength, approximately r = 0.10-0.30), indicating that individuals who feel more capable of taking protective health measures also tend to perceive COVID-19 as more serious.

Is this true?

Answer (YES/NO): YES